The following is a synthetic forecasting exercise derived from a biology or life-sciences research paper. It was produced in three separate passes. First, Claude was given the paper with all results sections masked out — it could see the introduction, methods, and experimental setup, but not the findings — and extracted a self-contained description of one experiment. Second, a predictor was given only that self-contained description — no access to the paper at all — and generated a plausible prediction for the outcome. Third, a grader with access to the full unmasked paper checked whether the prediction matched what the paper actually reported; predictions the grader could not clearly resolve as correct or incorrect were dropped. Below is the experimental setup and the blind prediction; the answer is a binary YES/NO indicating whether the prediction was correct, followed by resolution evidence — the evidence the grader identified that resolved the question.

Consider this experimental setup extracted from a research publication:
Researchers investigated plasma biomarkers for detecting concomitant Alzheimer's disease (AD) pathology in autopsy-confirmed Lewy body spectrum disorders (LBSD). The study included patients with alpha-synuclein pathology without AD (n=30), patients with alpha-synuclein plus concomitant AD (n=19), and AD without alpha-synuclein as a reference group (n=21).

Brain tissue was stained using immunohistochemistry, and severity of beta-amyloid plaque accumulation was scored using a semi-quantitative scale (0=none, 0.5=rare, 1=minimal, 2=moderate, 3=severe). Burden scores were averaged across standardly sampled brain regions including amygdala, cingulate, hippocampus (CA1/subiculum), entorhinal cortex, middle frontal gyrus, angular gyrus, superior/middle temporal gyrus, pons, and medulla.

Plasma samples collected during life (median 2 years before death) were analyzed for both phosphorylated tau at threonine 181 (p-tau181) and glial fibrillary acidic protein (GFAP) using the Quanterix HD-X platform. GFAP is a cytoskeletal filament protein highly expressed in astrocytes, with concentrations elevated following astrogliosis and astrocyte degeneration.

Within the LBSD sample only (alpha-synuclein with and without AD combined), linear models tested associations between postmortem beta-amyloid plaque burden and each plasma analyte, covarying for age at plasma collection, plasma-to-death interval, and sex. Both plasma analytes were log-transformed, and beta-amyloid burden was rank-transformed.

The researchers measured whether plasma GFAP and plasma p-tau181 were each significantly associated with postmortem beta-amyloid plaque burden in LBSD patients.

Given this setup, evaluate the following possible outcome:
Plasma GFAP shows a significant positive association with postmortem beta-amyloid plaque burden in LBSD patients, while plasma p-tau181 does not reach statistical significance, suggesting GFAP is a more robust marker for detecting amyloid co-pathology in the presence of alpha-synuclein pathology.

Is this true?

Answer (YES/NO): YES